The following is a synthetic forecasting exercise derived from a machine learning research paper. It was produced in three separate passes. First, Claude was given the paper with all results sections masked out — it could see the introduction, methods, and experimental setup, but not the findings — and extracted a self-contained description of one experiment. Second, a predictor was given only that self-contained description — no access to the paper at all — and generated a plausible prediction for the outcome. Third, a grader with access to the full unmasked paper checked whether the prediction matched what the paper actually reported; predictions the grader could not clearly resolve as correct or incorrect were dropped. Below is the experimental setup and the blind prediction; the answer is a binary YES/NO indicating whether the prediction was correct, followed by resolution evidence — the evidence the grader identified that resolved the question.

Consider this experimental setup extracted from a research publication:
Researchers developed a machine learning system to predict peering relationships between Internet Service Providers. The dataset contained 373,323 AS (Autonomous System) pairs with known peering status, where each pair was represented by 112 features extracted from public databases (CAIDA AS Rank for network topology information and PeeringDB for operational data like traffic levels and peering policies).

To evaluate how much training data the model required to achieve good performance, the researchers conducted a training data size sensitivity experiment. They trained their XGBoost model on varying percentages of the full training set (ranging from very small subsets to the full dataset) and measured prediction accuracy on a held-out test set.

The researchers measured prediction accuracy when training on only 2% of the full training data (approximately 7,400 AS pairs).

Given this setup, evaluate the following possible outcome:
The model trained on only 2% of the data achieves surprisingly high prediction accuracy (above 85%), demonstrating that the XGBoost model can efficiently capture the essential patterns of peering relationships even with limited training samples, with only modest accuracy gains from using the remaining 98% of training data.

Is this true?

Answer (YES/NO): YES